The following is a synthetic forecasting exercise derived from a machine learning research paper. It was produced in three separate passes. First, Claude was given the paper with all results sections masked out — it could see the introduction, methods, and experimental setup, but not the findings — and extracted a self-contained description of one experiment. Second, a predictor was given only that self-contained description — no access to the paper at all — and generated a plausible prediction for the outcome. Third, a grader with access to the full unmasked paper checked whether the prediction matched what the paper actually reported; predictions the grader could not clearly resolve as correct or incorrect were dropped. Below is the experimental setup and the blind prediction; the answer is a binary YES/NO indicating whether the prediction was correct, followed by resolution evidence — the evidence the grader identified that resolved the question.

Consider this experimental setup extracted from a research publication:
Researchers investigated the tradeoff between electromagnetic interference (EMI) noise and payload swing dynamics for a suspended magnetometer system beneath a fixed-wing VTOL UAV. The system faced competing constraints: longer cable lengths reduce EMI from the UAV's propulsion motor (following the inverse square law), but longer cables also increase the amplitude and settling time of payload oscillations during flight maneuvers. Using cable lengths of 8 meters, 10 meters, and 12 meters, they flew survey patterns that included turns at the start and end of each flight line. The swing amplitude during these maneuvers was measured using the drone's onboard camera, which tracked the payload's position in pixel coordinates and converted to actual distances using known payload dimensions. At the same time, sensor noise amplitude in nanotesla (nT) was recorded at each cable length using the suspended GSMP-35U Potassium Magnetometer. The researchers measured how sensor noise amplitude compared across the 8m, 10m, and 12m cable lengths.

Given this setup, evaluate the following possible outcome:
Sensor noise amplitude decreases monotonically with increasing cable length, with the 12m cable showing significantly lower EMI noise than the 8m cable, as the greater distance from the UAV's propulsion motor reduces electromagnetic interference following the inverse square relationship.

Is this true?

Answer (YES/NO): YES